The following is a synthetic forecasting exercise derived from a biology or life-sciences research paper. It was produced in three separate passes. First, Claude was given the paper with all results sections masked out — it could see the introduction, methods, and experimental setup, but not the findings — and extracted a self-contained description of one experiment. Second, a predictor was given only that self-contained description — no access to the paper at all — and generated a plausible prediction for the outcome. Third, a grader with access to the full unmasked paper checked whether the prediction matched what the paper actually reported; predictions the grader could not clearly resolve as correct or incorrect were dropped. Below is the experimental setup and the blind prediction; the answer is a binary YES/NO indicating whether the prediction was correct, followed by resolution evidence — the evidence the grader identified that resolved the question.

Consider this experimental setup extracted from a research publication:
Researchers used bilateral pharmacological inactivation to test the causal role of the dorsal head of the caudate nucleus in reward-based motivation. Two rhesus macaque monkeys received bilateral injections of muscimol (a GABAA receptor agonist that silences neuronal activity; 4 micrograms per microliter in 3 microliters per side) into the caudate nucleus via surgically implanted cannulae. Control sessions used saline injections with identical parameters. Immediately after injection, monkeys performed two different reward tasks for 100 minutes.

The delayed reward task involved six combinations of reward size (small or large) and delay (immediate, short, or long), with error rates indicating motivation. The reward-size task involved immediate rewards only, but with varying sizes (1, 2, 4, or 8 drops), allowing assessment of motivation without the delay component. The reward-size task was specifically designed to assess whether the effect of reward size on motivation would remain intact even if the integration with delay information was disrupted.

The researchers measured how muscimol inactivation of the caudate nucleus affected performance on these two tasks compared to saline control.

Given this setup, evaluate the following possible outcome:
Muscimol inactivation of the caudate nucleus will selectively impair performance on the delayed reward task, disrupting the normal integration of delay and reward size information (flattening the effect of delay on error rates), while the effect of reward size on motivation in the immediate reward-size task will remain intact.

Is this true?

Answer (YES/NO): NO